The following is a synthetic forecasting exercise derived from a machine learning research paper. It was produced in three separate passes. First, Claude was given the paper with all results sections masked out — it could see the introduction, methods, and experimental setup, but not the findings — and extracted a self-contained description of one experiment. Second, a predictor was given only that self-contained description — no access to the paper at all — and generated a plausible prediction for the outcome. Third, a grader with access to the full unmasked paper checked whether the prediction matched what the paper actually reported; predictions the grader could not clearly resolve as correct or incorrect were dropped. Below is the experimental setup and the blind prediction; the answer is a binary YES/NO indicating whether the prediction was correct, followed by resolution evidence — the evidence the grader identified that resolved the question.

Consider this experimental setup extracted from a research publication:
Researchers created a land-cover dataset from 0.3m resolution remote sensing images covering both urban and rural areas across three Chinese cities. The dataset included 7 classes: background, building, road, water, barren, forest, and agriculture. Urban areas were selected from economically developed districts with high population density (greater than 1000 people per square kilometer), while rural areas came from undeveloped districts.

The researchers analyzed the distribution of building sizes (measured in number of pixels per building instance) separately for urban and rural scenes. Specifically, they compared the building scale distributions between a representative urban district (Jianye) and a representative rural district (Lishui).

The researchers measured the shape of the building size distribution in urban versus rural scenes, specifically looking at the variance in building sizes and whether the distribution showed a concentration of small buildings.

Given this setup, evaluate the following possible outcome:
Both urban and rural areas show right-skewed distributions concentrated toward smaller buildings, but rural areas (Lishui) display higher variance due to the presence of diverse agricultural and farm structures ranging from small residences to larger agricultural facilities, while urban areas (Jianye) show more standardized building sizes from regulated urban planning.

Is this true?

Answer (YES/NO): NO